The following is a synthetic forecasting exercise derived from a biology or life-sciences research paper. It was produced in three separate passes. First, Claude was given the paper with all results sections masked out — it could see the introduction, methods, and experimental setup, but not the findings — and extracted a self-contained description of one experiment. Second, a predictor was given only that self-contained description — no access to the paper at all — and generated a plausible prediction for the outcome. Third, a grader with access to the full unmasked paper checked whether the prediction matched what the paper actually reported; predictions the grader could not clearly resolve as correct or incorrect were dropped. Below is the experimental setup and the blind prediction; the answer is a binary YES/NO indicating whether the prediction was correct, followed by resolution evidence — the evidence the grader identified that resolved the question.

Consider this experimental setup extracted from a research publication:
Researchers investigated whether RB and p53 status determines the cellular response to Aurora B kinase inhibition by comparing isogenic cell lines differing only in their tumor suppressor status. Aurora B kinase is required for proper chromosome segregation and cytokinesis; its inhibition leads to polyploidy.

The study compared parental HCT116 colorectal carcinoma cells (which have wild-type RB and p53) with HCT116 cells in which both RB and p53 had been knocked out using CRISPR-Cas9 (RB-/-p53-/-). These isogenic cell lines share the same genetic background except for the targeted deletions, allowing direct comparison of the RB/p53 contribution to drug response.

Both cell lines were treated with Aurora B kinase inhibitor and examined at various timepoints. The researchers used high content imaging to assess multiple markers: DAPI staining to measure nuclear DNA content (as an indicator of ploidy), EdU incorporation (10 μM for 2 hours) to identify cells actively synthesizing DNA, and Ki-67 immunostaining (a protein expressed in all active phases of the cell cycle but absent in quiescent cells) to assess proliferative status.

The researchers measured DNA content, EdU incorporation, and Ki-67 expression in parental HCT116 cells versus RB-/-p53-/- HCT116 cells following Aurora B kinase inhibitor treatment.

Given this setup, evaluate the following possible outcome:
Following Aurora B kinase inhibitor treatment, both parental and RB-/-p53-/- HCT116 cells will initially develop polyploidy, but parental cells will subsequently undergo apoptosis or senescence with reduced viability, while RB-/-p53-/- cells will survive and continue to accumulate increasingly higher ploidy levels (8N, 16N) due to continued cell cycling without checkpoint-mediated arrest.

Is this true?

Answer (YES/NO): YES